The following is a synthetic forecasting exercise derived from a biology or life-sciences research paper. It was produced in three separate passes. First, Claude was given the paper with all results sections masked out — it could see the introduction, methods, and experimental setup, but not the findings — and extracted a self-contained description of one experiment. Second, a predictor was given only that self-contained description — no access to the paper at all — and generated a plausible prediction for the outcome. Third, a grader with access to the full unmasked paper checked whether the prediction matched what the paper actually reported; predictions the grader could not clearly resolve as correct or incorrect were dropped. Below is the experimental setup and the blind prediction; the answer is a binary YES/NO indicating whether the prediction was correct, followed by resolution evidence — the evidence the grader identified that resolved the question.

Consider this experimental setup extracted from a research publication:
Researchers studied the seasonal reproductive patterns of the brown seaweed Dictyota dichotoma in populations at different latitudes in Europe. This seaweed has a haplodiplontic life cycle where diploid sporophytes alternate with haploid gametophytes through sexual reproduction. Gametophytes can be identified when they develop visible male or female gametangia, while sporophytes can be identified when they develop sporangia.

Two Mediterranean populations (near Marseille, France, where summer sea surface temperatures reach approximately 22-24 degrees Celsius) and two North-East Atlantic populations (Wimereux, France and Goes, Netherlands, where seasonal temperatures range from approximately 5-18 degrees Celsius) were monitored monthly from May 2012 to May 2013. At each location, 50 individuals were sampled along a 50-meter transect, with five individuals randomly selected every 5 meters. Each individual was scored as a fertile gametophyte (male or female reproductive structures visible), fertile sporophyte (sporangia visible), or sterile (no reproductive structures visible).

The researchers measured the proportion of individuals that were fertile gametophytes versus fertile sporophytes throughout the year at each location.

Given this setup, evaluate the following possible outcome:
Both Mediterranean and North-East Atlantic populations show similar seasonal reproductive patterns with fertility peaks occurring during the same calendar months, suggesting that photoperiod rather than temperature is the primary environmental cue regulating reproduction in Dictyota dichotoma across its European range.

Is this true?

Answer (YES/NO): NO